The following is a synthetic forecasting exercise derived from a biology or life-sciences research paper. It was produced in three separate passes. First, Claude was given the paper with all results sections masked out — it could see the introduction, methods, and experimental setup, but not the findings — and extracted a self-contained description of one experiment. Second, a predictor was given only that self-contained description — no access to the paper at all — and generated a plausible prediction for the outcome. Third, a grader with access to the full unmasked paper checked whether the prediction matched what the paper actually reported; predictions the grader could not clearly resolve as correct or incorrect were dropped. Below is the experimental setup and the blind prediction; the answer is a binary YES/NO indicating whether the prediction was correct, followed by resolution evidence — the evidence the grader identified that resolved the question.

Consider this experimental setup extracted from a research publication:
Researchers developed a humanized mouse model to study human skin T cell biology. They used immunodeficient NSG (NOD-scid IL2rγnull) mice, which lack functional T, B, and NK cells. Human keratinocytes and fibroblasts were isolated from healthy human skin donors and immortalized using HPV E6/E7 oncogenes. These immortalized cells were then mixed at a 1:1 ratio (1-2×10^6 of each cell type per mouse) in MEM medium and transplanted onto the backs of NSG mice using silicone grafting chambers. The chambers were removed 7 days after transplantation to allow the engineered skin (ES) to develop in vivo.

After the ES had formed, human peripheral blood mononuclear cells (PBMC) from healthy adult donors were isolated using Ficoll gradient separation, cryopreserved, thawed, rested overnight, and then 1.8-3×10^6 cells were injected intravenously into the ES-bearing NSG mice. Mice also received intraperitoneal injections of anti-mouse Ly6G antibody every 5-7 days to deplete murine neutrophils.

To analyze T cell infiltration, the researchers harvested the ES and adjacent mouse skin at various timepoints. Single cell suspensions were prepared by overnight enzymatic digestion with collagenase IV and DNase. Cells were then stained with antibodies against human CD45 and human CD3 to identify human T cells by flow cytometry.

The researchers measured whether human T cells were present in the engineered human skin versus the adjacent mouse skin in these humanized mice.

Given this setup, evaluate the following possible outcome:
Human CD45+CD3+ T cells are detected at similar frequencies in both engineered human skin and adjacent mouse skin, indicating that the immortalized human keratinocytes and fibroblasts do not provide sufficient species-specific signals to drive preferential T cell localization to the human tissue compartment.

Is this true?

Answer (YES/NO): NO